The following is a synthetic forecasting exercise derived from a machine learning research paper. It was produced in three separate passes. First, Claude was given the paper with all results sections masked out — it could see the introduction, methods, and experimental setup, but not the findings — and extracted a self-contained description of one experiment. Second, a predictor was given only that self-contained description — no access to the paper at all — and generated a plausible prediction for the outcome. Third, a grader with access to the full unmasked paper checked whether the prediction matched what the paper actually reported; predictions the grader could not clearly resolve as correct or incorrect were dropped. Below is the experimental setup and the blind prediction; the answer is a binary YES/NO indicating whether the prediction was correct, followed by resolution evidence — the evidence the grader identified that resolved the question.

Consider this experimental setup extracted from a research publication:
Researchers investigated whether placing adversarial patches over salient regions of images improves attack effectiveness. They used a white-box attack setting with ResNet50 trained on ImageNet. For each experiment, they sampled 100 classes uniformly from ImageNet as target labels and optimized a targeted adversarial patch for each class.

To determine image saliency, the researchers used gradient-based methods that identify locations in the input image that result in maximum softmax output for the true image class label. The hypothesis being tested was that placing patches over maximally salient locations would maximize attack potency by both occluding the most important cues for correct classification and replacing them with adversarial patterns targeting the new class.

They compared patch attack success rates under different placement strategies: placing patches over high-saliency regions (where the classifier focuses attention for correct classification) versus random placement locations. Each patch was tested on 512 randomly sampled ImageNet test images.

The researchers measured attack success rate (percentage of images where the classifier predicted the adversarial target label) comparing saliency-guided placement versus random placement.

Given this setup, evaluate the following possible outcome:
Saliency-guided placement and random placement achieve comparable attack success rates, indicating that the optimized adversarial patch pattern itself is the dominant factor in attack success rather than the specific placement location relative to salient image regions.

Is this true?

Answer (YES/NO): YES